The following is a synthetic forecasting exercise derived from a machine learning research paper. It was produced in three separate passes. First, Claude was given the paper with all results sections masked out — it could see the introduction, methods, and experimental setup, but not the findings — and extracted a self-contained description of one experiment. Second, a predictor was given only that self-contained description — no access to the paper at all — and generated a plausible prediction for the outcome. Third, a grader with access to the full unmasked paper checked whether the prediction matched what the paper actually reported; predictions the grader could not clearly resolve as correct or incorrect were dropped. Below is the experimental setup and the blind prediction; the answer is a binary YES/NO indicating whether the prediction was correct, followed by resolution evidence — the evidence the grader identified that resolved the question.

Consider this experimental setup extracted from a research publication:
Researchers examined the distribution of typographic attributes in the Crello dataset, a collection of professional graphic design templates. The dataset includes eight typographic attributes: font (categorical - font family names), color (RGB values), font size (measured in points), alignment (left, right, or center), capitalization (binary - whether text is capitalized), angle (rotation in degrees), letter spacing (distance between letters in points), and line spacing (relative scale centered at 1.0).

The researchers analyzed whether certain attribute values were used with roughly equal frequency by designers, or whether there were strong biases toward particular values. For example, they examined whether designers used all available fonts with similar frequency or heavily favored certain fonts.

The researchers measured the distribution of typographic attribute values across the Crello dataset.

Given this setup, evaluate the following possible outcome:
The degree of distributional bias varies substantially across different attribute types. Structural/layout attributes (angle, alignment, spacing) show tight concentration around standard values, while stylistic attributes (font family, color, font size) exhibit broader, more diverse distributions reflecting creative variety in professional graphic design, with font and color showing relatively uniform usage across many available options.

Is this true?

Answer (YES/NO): NO